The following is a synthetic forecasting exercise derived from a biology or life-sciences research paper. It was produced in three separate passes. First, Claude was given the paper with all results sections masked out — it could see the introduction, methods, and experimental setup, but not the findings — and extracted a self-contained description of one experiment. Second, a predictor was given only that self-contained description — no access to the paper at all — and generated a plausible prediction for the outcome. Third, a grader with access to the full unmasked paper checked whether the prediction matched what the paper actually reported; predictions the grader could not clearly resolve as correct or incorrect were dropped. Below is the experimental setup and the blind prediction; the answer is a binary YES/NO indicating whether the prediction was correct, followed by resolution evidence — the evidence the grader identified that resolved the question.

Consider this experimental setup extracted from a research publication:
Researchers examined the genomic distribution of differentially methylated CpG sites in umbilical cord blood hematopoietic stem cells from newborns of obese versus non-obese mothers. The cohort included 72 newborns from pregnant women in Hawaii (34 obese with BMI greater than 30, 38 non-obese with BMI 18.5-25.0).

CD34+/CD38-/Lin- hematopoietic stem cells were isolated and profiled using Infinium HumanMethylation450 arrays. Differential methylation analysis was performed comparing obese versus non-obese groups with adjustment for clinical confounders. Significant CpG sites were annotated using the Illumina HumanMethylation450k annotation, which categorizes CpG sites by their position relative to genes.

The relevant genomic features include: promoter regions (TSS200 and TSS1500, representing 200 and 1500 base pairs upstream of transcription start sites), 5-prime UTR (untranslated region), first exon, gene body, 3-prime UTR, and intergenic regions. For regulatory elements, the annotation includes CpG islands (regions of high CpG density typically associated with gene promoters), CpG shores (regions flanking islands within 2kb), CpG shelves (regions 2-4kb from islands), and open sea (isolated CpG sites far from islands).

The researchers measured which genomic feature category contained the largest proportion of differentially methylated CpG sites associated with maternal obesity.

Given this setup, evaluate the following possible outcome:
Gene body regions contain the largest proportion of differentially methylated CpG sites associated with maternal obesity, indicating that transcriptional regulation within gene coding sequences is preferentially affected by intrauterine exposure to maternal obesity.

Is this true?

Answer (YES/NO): NO